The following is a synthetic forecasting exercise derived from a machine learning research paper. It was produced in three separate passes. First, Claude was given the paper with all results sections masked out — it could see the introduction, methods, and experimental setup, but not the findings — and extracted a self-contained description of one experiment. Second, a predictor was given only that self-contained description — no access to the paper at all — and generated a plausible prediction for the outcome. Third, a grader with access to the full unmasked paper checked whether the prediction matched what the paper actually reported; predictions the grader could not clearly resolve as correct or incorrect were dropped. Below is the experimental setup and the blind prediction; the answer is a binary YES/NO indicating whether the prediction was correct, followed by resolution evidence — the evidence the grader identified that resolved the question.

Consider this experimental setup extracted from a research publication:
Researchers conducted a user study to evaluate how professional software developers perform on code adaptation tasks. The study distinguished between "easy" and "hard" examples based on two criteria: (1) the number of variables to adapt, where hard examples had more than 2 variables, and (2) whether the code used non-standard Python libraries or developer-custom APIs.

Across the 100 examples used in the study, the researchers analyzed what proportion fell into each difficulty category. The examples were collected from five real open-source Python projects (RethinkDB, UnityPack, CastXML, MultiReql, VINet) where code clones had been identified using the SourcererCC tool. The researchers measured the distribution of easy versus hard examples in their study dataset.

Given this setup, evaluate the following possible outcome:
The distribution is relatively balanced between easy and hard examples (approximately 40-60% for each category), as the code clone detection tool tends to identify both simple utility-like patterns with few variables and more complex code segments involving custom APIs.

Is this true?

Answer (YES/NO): NO